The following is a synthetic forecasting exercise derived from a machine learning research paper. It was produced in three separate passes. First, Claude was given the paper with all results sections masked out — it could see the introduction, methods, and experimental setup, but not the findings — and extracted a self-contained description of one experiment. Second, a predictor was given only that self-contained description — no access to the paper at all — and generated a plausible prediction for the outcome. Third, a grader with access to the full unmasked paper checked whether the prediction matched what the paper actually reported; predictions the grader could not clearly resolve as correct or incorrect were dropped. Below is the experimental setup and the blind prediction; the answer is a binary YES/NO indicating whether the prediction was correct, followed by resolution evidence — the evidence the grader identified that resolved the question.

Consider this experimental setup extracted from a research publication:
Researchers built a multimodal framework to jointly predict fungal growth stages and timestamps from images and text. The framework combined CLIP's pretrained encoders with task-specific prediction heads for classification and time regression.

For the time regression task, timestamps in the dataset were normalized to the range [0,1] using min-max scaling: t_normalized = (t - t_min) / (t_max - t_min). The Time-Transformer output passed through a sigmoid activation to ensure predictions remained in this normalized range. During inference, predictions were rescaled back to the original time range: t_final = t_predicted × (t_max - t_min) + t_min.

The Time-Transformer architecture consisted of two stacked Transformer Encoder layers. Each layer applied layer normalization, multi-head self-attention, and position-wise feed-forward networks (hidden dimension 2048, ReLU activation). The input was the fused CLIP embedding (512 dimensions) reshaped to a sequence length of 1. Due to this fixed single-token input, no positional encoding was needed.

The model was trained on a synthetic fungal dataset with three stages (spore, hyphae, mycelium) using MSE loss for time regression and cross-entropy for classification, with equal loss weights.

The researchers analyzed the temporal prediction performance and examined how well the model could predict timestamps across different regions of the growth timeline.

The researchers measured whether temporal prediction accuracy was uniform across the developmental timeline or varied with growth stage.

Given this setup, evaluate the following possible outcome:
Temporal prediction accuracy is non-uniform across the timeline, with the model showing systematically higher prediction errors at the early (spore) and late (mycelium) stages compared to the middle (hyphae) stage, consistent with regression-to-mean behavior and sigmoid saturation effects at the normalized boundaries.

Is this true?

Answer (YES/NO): NO